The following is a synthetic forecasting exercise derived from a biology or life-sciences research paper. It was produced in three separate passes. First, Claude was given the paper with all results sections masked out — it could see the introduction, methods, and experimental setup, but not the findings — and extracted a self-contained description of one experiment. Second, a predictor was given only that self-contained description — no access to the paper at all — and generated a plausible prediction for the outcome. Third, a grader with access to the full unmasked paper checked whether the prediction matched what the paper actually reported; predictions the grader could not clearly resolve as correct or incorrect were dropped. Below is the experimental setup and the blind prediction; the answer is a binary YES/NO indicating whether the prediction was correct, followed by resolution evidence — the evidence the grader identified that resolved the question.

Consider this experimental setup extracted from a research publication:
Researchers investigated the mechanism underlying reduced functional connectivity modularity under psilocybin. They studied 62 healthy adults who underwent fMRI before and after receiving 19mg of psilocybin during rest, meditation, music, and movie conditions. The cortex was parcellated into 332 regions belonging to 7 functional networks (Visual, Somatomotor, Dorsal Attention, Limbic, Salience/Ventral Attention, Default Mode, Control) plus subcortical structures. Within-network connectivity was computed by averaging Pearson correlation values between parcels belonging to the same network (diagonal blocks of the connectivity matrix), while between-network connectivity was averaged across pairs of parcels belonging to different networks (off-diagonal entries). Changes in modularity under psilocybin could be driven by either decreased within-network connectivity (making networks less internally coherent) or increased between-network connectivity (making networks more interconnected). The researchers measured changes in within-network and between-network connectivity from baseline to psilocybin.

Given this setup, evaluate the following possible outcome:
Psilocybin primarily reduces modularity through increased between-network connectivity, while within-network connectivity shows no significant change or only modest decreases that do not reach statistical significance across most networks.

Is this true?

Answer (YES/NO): NO